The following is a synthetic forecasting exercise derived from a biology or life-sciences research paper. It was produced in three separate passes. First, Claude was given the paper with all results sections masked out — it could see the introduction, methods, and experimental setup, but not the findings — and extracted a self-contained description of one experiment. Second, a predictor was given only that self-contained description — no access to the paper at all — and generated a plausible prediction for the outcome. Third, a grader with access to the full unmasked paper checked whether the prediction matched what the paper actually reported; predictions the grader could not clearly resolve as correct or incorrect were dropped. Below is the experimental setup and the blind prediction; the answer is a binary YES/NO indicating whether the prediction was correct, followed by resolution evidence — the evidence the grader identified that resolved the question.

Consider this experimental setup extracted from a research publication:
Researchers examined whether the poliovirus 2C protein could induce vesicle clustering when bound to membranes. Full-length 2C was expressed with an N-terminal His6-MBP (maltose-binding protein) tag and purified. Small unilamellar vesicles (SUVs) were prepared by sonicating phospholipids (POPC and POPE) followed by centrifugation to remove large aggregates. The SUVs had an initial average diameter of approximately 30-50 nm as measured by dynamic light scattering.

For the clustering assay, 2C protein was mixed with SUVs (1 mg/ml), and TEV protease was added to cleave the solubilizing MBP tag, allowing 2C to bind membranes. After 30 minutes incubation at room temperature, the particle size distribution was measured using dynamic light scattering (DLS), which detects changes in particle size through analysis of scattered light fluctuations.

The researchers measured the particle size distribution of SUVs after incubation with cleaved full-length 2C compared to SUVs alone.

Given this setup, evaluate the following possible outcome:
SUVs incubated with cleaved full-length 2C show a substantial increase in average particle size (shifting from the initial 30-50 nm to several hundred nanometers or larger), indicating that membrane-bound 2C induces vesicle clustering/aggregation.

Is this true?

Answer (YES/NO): YES